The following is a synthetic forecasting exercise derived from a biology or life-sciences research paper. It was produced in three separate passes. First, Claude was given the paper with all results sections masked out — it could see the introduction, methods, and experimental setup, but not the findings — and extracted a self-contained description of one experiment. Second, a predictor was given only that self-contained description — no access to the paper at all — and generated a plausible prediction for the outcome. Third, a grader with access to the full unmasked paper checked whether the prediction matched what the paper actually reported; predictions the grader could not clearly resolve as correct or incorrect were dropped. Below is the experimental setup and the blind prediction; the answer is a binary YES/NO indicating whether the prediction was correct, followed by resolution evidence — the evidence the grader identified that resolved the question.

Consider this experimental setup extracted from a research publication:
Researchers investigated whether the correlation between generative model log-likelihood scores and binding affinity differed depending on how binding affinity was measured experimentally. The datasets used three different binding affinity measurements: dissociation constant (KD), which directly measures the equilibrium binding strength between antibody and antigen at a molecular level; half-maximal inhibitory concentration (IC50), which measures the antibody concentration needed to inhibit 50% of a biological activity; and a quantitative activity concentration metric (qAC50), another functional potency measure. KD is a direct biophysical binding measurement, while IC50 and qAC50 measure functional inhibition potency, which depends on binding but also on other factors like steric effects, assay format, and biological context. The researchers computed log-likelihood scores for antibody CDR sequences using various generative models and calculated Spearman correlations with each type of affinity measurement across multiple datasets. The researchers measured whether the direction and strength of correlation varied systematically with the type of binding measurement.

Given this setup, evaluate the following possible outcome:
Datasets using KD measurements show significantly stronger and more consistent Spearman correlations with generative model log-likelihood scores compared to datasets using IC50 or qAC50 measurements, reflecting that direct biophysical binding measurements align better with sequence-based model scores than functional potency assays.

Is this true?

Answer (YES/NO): NO